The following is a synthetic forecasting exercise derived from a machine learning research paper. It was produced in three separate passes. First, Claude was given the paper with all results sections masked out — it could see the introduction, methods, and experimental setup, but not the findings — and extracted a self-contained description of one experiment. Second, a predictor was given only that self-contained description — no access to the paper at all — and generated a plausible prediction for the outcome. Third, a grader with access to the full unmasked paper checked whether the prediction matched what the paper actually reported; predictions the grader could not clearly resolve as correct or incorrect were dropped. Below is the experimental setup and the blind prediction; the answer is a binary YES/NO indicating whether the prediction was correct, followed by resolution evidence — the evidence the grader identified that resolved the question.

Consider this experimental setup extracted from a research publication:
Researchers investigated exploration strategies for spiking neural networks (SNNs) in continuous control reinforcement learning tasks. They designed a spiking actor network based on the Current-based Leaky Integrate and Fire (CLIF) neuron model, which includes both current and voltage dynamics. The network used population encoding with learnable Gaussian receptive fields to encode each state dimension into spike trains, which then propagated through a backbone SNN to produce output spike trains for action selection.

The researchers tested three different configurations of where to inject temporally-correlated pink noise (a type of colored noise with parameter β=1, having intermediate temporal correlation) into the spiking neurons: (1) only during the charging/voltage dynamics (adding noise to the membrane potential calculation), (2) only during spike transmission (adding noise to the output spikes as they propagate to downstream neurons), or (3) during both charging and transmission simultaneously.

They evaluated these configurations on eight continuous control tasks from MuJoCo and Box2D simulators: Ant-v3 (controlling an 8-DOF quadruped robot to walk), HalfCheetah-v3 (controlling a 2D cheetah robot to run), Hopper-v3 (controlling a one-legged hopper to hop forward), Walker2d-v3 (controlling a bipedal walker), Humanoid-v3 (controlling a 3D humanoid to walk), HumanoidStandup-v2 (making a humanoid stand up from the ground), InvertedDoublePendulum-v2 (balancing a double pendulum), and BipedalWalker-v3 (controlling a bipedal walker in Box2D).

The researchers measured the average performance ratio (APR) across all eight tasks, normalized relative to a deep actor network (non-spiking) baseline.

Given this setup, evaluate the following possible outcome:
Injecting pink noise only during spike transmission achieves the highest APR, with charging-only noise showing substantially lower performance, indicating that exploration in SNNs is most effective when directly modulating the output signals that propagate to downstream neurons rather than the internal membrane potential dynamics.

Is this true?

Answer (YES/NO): NO